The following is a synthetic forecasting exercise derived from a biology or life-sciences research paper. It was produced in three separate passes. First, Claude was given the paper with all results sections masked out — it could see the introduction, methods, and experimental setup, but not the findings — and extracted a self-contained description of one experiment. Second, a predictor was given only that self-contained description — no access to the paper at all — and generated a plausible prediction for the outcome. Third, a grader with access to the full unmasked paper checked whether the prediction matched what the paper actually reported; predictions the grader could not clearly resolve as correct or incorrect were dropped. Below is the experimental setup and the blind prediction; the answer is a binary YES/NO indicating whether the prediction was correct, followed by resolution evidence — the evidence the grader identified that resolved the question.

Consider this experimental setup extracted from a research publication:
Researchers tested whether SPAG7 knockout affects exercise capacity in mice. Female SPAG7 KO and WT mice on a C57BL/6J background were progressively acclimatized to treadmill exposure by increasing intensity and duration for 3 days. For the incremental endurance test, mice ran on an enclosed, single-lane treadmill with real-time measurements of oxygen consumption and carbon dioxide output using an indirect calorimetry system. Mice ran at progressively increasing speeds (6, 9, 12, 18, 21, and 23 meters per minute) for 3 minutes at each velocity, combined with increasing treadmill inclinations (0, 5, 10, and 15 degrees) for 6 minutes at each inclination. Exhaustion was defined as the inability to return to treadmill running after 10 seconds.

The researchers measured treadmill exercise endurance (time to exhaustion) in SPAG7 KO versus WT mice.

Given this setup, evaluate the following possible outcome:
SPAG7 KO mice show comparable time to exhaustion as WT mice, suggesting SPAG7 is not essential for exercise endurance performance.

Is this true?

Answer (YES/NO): NO